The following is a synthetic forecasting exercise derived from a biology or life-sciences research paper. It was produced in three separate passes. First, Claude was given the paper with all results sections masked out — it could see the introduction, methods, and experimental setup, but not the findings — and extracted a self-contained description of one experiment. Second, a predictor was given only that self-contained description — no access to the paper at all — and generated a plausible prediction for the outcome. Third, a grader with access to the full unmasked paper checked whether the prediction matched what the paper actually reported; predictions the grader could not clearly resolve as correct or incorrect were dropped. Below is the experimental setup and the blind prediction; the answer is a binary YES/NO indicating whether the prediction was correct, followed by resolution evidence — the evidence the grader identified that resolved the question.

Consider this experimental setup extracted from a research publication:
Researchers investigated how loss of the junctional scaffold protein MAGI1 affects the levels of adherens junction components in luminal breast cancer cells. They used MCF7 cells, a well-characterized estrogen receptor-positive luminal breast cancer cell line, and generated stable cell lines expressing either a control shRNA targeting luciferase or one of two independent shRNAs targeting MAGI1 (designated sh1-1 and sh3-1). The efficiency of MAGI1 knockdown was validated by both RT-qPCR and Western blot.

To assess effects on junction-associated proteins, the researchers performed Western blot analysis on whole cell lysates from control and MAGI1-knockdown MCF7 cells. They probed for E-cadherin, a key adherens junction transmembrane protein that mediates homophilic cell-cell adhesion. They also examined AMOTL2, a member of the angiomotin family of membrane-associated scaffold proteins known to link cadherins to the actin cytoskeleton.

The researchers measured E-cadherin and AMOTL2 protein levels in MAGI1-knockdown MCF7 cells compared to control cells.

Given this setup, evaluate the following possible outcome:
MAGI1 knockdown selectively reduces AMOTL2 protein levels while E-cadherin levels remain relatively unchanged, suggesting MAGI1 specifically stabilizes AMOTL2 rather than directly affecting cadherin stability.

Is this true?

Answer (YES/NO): NO